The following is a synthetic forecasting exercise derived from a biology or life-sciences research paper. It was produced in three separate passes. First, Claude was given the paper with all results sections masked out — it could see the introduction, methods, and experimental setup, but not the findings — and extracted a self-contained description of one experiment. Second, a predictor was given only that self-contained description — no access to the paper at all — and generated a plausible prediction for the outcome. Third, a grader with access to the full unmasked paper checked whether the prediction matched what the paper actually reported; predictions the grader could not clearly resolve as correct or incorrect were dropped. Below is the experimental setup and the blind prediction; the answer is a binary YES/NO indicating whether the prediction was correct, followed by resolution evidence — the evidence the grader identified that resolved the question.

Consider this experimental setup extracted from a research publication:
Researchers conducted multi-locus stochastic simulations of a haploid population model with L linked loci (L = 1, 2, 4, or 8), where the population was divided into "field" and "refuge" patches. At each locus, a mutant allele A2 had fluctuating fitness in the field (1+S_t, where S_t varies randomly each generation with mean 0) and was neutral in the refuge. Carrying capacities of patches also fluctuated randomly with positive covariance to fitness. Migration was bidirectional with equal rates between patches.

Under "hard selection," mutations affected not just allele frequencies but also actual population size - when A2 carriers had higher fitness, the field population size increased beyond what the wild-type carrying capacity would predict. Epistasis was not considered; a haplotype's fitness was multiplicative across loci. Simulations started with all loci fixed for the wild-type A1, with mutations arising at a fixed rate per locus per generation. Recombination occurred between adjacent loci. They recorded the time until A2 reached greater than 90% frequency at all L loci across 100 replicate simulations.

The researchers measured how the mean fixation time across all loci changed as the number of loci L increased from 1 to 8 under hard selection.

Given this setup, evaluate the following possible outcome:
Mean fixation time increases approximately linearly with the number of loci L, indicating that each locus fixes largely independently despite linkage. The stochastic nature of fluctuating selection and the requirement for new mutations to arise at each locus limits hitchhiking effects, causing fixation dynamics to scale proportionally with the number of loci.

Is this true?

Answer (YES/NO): NO